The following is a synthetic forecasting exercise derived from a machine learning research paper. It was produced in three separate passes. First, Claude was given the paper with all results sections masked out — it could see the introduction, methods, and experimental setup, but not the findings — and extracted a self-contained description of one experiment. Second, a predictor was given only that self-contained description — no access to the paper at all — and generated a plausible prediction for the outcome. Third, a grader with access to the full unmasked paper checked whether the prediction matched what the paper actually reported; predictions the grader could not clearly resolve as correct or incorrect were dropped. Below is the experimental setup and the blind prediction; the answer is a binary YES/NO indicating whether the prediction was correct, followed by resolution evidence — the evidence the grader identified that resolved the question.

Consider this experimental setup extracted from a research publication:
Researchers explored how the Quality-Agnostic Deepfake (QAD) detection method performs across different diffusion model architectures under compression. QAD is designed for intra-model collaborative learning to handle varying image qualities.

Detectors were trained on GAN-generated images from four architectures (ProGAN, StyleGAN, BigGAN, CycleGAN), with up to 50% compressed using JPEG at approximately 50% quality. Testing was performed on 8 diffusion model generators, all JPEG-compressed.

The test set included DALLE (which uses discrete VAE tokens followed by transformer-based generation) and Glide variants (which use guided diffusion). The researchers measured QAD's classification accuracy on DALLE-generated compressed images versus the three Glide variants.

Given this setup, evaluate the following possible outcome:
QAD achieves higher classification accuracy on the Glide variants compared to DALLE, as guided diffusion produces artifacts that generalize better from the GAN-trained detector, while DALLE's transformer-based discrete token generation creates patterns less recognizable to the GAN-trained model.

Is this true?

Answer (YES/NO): YES